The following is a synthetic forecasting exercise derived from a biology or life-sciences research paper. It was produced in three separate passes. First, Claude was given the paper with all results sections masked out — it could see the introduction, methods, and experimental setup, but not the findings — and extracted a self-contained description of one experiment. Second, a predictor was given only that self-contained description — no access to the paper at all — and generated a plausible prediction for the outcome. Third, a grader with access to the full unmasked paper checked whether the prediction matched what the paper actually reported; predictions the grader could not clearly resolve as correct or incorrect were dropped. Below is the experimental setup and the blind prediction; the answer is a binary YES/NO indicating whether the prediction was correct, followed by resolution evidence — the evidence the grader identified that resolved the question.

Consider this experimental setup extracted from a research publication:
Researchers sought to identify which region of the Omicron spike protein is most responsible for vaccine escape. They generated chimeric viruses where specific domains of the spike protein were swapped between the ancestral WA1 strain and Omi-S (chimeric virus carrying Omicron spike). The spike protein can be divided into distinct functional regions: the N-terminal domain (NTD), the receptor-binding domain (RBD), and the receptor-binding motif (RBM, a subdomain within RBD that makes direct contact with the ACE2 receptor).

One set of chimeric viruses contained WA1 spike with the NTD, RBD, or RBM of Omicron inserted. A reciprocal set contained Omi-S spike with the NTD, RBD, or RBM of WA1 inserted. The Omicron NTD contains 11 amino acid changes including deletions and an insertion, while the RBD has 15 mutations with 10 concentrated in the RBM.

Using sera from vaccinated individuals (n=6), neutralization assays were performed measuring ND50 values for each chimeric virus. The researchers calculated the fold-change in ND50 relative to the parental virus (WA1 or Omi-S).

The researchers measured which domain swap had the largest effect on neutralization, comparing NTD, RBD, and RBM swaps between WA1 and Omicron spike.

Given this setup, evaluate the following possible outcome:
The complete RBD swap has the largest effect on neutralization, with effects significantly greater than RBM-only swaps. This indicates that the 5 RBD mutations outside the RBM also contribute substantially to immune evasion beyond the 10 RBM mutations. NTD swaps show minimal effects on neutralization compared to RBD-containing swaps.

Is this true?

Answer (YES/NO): NO